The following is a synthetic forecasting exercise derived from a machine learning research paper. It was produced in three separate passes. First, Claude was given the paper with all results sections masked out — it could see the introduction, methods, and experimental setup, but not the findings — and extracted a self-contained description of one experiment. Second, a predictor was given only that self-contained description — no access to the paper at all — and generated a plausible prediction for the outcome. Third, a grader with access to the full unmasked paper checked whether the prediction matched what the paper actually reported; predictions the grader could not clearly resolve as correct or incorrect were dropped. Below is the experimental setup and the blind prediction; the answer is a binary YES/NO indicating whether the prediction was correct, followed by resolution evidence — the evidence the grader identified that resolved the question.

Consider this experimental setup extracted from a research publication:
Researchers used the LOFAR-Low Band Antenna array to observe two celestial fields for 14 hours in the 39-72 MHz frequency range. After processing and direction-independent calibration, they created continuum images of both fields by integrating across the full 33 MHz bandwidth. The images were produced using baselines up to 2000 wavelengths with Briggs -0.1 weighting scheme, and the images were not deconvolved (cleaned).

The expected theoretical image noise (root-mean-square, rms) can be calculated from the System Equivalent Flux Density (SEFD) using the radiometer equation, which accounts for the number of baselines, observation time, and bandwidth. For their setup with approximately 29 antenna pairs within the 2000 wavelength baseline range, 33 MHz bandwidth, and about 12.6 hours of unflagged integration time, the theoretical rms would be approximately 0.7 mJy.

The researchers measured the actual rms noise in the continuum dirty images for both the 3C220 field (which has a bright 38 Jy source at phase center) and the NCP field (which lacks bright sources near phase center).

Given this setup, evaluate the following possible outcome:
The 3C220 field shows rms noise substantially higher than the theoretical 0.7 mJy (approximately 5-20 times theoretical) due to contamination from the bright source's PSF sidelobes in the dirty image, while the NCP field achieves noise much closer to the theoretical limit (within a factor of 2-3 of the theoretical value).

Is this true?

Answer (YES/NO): NO